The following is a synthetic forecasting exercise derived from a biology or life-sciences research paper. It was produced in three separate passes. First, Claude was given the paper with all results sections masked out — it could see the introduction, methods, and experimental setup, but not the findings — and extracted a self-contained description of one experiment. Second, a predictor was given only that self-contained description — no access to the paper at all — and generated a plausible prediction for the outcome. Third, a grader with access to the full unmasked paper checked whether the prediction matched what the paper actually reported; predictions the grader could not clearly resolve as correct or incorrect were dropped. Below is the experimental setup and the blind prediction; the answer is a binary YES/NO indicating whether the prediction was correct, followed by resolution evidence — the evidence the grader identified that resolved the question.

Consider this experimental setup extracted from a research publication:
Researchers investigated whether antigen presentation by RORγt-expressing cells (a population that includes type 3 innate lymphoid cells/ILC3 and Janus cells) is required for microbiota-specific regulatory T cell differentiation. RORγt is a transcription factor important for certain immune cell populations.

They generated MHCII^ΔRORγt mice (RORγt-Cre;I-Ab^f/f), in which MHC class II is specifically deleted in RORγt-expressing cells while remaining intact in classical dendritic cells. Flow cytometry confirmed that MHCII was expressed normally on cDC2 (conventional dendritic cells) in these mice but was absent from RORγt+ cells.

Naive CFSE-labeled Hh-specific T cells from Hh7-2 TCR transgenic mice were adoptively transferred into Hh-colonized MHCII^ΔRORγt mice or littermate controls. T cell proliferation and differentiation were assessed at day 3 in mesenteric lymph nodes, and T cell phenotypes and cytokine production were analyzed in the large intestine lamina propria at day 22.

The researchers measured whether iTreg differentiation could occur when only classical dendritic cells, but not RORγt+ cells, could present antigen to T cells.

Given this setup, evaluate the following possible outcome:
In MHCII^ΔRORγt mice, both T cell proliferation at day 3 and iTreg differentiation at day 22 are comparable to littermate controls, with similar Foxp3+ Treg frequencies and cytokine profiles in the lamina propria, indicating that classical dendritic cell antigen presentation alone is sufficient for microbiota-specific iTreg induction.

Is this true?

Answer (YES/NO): NO